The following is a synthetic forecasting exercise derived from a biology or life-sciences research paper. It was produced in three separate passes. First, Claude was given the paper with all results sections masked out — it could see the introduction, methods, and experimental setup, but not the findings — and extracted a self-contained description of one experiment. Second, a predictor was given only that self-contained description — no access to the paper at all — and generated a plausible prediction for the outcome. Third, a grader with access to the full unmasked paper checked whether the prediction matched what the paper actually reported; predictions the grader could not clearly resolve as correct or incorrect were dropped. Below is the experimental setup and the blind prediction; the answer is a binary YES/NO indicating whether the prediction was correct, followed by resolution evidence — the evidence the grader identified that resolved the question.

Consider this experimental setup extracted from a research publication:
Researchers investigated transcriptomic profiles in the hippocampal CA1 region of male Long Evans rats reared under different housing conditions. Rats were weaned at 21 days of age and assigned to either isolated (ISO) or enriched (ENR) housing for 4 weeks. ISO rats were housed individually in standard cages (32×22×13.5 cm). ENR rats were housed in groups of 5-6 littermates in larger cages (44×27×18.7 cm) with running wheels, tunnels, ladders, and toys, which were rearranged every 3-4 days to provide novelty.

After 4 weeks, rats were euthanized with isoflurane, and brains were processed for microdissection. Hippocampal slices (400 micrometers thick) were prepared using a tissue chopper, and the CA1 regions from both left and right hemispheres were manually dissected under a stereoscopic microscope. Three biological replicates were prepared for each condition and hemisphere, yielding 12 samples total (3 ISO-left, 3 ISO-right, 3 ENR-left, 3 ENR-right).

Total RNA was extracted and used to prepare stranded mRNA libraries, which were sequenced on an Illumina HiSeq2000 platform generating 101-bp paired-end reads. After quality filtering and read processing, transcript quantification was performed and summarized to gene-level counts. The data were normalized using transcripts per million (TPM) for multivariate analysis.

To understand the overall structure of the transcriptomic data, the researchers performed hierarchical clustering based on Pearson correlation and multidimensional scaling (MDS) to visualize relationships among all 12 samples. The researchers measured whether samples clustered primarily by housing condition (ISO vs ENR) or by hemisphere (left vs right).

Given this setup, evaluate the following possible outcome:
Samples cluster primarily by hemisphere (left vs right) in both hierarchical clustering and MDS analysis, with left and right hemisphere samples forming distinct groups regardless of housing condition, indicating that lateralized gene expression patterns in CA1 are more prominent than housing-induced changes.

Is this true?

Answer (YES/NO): NO